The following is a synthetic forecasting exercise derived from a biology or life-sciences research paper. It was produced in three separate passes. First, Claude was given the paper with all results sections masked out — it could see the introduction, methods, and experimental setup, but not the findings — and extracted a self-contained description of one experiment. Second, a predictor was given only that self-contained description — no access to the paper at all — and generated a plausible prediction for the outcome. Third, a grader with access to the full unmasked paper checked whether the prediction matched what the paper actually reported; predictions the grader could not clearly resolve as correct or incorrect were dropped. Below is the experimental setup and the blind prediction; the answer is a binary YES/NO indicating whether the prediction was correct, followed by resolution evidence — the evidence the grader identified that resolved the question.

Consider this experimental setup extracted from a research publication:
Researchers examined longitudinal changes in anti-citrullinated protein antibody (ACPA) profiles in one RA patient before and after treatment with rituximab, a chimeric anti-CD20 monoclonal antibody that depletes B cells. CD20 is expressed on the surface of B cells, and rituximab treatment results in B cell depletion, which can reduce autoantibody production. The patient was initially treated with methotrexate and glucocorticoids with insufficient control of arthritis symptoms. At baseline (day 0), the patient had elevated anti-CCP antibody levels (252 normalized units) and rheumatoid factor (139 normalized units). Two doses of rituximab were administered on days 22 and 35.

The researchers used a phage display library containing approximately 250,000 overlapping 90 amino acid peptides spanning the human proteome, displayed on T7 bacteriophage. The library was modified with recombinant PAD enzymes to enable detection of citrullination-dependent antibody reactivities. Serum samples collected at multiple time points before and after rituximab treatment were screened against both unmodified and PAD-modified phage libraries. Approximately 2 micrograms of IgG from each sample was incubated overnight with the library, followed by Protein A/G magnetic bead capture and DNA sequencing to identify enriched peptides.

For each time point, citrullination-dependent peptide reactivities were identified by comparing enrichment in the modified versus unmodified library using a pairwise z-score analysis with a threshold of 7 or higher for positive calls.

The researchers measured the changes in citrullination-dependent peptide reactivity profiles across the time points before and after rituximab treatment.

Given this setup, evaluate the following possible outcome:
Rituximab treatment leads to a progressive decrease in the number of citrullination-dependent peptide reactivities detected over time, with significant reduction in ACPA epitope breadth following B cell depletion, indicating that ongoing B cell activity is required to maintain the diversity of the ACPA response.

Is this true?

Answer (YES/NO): YES